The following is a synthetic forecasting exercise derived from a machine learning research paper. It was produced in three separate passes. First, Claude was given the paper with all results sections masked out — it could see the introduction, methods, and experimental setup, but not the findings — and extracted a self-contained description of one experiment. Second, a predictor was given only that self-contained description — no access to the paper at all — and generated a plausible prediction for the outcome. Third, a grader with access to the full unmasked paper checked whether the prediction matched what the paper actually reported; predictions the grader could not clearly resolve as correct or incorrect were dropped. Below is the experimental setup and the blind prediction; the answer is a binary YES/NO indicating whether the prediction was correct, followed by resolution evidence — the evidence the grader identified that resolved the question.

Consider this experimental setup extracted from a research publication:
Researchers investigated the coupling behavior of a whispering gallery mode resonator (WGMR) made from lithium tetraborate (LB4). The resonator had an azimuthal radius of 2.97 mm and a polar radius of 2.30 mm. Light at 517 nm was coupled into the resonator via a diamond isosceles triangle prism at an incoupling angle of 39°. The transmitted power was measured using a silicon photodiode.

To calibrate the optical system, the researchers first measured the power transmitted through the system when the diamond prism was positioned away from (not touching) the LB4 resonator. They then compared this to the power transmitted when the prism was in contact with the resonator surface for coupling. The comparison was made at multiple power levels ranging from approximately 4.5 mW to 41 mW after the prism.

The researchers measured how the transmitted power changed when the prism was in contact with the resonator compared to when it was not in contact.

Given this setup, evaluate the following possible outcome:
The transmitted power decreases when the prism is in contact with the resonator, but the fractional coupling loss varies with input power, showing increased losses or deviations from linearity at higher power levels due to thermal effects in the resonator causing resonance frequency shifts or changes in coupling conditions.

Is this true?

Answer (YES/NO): NO